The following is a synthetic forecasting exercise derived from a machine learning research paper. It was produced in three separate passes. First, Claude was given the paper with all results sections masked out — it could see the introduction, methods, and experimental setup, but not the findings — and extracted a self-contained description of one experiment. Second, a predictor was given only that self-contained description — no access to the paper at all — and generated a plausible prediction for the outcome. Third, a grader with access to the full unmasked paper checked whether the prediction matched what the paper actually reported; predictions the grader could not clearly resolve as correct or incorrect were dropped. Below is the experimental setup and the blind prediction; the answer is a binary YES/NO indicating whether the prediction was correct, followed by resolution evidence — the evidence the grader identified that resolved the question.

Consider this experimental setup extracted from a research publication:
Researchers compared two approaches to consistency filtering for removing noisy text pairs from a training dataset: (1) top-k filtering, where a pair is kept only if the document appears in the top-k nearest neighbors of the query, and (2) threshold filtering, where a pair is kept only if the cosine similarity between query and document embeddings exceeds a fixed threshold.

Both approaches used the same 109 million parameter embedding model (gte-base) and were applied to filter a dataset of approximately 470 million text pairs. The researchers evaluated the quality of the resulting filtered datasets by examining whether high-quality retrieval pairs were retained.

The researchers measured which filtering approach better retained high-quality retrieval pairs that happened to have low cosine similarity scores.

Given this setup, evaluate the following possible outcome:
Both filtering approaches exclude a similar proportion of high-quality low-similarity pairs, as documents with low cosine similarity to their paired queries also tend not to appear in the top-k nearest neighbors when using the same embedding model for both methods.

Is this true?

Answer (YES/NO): NO